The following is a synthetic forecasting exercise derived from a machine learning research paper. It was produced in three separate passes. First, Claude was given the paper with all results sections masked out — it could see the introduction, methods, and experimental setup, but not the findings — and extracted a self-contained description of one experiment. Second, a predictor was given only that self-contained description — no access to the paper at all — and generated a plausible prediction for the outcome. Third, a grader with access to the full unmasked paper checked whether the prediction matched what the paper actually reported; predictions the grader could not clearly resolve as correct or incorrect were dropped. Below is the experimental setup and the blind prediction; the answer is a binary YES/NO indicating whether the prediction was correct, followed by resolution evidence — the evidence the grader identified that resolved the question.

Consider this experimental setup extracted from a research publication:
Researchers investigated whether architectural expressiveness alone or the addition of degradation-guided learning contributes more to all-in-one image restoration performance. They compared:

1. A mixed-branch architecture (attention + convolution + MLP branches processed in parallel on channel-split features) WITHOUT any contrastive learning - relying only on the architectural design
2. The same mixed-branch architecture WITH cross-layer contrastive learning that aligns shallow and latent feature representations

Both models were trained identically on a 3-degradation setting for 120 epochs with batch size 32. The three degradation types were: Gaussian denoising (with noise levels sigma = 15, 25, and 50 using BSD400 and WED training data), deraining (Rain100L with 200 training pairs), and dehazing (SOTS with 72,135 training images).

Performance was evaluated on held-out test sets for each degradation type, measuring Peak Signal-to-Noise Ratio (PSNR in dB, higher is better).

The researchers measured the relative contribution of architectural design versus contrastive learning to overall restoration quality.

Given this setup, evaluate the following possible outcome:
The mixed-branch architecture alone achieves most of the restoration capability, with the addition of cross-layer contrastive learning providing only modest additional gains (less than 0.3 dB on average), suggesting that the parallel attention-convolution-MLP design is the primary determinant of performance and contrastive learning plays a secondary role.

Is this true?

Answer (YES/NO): YES